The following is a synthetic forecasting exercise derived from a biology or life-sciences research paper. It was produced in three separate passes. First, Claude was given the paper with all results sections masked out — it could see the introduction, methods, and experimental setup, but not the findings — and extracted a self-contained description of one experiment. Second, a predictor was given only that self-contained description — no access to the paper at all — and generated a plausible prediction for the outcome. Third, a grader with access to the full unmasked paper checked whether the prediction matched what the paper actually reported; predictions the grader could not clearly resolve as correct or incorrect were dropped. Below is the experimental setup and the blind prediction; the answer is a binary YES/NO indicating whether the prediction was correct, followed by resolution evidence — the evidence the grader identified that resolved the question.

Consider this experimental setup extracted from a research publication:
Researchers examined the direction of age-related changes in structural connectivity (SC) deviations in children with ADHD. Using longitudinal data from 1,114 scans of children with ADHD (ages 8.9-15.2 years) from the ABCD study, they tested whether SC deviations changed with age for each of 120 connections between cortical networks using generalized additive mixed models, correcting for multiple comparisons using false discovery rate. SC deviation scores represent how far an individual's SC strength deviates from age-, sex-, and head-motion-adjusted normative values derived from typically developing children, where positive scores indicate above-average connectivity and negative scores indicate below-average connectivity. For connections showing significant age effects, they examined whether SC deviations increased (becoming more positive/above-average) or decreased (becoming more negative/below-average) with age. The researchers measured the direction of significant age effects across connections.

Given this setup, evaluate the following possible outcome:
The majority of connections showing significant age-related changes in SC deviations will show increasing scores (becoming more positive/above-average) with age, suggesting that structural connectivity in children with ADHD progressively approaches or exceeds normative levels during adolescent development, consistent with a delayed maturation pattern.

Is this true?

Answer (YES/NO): NO